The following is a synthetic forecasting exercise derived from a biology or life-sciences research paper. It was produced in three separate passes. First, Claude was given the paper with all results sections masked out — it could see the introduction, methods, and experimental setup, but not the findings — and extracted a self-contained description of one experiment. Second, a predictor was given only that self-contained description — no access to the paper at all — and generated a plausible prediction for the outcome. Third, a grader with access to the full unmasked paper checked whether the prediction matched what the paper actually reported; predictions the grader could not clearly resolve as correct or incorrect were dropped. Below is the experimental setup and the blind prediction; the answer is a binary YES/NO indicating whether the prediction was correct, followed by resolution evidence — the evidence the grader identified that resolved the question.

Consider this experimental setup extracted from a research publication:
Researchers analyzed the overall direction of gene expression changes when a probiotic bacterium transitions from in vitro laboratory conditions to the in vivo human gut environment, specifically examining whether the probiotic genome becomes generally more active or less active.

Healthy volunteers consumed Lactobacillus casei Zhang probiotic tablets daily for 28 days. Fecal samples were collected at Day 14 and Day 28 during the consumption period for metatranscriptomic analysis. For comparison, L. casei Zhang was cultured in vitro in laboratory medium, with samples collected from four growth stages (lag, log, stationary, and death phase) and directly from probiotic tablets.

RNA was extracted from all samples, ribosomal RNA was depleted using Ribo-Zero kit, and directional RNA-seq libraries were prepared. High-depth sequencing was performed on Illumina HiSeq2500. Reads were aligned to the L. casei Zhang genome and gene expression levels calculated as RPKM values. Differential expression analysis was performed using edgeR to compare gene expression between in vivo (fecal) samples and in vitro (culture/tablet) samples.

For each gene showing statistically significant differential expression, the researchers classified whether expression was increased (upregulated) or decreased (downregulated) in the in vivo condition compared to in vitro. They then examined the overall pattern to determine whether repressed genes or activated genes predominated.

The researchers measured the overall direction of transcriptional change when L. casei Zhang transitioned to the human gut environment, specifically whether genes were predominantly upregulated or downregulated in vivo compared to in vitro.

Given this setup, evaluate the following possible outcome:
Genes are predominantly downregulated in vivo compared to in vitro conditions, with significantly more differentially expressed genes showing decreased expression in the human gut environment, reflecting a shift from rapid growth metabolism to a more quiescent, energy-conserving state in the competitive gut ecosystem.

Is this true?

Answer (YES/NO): YES